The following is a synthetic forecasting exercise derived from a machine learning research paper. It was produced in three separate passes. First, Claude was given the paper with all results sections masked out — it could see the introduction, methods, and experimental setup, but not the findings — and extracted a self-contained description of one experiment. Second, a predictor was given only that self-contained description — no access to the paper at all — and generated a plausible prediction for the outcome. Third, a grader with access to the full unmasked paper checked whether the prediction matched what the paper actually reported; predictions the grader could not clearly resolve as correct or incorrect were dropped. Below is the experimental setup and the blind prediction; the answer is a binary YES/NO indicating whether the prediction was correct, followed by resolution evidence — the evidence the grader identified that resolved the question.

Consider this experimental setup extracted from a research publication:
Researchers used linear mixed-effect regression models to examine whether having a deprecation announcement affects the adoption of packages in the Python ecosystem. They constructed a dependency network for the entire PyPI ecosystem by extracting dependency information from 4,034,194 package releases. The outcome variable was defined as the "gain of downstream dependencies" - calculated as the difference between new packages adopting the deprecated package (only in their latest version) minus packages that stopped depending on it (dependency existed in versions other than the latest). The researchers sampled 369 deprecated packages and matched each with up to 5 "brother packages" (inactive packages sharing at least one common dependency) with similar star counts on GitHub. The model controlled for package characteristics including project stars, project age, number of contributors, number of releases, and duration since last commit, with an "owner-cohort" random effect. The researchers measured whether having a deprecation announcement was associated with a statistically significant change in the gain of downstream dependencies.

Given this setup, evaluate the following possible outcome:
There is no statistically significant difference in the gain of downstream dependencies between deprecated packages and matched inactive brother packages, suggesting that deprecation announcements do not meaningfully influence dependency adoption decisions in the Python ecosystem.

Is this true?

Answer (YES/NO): NO